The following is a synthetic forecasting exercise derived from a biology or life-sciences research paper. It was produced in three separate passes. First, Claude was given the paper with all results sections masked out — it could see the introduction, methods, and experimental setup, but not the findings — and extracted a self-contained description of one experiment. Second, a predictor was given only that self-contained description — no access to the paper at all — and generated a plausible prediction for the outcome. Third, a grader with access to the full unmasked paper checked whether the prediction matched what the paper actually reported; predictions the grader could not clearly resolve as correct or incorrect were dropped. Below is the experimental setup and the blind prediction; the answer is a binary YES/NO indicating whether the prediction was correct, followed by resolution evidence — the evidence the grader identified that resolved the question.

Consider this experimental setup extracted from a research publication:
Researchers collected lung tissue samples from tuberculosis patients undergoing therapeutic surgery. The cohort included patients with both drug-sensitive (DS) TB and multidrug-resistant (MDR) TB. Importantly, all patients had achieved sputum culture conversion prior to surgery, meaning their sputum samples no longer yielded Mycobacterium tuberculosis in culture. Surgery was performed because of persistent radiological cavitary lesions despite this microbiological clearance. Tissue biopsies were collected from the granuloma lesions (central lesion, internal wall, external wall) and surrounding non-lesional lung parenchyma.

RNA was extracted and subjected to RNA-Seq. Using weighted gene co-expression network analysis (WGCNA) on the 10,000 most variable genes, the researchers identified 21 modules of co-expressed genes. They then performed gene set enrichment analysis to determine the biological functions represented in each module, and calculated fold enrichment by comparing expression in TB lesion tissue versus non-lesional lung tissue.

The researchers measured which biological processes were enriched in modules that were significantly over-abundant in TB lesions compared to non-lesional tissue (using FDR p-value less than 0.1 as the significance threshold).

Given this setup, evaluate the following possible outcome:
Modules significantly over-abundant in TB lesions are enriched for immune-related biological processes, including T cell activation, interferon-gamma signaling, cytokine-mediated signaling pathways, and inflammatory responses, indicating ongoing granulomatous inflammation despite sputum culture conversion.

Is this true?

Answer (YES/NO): YES